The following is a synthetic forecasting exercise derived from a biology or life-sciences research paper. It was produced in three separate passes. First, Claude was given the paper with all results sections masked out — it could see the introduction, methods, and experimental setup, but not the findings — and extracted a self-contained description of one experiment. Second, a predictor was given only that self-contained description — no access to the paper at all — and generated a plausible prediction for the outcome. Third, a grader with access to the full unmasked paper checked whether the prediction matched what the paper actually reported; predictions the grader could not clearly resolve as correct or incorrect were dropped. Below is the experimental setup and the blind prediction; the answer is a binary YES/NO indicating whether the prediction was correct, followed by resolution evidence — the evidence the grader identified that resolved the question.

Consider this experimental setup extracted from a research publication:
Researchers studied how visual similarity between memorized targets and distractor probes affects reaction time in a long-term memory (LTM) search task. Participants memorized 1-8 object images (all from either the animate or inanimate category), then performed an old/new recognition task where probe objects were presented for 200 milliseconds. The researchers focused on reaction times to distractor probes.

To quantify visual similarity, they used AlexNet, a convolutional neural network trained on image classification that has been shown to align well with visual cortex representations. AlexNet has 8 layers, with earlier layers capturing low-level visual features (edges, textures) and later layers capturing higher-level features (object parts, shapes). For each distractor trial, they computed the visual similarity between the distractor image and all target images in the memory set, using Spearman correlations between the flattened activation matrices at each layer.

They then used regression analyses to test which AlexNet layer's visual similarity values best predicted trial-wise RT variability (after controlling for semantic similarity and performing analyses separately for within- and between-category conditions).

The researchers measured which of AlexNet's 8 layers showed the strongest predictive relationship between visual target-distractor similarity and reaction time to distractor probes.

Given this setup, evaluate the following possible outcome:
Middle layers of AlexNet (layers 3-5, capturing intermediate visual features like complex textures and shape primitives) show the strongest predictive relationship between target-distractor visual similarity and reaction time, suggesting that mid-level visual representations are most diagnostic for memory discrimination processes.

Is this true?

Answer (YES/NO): NO